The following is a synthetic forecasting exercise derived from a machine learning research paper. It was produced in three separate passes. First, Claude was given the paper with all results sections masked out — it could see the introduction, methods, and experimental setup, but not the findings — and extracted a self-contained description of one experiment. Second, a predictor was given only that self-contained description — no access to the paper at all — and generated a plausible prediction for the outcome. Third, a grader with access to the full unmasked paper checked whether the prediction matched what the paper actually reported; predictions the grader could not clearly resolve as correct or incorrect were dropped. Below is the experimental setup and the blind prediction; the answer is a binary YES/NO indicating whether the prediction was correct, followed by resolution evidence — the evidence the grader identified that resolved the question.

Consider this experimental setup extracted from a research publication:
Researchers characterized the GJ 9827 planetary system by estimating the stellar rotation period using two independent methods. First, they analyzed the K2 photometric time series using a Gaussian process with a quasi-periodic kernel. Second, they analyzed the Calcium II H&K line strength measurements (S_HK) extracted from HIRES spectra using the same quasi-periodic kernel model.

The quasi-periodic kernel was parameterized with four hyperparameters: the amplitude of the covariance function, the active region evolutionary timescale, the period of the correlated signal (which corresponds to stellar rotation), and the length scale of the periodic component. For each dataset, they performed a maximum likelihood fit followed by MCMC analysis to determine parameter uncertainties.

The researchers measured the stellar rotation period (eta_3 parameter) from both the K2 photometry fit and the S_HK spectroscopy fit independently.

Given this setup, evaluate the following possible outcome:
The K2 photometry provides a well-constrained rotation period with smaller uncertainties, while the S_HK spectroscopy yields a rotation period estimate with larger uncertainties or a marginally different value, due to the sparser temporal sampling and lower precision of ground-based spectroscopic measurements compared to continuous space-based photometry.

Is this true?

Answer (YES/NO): YES